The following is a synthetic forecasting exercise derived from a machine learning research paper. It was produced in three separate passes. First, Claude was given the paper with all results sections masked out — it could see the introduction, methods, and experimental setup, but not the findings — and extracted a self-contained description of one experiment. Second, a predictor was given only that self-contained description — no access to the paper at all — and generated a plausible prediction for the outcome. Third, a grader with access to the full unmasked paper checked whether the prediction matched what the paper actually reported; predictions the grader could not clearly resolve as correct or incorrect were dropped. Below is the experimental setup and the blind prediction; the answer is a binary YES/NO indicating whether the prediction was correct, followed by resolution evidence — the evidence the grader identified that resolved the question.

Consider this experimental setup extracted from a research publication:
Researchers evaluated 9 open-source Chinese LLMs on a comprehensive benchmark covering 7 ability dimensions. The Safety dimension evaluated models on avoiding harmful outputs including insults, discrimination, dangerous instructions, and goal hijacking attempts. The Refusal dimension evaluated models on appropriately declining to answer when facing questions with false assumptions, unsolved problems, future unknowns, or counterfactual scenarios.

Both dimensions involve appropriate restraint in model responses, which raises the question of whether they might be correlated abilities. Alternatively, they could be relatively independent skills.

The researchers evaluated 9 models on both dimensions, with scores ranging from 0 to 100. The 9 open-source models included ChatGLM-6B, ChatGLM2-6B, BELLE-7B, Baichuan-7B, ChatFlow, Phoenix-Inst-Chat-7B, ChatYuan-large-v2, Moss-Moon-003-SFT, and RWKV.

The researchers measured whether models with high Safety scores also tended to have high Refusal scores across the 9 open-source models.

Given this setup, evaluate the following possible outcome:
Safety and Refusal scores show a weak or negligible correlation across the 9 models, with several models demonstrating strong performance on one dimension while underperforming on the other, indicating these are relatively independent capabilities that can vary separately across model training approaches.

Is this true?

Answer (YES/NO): YES